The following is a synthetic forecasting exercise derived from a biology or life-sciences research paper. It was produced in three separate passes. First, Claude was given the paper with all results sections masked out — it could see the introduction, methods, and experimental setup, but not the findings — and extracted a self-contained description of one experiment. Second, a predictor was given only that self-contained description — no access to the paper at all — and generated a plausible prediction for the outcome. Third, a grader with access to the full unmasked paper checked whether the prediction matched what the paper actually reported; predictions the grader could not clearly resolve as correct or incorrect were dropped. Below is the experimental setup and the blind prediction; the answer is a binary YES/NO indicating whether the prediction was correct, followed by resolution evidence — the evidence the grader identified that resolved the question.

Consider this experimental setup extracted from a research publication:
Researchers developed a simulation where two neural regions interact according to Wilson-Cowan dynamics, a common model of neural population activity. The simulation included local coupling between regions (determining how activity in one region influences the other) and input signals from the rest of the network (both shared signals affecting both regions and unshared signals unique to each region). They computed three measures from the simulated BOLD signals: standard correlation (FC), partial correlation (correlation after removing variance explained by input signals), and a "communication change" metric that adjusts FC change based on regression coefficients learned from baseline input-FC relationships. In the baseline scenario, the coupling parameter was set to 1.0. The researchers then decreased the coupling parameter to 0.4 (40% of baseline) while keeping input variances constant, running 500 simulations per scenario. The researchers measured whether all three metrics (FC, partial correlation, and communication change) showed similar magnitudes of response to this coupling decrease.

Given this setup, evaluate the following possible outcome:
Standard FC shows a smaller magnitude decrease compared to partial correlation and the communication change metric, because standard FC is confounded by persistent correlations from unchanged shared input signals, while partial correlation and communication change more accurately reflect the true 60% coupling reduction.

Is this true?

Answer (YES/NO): NO